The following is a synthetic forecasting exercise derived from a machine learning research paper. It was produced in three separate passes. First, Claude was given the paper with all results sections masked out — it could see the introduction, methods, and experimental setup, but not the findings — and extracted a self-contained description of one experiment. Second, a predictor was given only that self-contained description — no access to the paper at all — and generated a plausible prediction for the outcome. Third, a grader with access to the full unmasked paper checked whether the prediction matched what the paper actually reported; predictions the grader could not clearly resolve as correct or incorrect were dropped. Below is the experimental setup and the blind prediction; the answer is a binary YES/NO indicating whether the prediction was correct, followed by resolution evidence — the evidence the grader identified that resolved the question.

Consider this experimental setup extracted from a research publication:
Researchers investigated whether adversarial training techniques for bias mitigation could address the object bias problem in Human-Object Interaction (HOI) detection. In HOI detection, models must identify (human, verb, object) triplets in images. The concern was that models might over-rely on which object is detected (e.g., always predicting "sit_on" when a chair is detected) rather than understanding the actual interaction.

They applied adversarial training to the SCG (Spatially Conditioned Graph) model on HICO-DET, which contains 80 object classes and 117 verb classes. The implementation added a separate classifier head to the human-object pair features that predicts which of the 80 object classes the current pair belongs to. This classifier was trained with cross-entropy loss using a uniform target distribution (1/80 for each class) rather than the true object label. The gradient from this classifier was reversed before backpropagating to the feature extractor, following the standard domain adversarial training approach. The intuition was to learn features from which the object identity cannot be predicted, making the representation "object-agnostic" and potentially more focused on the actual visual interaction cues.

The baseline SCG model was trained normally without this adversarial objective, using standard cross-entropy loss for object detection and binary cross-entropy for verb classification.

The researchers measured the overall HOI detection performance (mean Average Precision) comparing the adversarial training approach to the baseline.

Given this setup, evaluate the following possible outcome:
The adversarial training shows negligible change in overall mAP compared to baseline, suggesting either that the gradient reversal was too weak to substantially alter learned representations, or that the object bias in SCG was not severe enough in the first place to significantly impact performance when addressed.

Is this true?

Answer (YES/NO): NO